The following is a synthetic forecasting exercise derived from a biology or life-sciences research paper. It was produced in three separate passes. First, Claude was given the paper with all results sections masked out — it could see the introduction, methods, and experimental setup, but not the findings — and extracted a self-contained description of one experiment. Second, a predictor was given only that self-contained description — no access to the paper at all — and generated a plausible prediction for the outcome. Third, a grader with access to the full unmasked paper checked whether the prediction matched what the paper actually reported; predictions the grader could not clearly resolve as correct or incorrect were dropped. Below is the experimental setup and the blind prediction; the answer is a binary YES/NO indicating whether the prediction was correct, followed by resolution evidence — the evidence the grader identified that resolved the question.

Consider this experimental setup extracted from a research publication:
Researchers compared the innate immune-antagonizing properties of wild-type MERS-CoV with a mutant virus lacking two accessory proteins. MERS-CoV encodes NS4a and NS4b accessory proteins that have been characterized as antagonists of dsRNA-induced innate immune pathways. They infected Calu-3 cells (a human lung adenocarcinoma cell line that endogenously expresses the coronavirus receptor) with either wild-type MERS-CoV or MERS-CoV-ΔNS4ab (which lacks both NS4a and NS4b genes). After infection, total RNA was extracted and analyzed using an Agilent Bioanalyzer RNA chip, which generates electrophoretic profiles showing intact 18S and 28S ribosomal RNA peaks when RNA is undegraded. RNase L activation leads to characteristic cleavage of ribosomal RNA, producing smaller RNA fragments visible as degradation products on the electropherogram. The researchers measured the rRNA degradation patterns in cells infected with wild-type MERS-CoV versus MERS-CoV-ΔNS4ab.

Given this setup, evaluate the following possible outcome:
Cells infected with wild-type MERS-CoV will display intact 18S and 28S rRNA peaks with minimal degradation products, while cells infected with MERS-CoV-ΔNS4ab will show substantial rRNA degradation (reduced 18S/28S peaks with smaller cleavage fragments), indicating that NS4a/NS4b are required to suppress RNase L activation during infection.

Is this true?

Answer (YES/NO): YES